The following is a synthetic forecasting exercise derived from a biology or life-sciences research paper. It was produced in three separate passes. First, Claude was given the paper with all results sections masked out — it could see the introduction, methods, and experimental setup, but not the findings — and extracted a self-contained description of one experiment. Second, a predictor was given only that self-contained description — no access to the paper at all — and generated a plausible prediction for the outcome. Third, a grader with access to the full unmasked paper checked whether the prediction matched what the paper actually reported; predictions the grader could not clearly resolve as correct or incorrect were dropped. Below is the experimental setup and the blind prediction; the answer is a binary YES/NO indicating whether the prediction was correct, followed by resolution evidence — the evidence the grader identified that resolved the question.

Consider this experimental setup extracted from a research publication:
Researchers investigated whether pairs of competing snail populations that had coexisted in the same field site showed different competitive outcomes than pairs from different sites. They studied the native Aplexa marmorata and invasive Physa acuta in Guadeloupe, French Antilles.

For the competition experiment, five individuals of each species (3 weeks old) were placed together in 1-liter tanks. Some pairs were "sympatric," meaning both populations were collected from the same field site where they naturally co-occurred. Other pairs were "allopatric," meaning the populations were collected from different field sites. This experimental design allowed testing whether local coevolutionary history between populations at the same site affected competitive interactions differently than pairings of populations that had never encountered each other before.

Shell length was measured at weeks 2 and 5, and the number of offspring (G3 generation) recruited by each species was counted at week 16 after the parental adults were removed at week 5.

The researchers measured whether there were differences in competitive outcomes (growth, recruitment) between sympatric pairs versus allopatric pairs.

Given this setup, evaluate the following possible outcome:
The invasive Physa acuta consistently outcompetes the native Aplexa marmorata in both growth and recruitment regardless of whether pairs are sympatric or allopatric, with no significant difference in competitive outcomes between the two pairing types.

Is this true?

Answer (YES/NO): NO